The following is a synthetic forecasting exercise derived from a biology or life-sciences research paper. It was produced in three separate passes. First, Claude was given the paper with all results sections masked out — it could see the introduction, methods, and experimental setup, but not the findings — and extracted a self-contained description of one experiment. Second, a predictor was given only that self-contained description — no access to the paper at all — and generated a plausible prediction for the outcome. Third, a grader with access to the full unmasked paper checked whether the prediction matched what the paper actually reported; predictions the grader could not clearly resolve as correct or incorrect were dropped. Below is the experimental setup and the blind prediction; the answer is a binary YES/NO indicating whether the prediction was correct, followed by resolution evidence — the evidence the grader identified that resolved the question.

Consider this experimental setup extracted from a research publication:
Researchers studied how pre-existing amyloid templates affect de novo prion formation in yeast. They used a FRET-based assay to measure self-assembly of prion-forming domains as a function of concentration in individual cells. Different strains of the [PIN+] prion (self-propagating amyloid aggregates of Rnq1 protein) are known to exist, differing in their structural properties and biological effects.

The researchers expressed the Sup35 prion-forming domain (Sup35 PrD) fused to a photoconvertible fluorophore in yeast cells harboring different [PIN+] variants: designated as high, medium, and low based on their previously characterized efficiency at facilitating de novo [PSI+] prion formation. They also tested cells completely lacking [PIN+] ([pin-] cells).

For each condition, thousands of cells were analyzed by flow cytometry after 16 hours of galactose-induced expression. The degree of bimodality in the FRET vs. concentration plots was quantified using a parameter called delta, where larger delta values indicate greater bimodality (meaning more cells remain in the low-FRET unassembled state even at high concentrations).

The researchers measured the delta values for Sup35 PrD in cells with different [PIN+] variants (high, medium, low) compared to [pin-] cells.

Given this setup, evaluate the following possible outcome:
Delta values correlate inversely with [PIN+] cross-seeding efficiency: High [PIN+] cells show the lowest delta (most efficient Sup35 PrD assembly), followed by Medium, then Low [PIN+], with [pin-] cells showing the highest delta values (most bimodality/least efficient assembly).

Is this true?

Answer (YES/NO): YES